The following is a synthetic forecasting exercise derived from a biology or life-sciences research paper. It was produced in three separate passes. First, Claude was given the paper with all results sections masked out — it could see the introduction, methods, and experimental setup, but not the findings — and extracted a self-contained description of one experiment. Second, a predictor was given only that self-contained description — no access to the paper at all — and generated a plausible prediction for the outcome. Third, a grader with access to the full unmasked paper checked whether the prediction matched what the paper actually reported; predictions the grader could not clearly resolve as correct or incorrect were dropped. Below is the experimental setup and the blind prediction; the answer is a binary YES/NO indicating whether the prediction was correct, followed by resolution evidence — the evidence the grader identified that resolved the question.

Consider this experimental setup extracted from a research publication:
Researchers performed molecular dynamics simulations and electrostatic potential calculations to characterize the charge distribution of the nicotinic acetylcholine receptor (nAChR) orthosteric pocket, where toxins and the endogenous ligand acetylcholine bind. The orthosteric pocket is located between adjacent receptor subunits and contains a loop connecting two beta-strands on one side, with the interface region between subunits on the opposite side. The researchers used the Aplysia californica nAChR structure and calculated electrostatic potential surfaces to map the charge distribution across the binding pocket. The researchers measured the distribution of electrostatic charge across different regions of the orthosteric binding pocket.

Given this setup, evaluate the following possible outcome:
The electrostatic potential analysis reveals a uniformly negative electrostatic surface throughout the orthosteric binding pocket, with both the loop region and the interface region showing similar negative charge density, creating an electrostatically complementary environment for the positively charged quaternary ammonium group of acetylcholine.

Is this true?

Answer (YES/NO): NO